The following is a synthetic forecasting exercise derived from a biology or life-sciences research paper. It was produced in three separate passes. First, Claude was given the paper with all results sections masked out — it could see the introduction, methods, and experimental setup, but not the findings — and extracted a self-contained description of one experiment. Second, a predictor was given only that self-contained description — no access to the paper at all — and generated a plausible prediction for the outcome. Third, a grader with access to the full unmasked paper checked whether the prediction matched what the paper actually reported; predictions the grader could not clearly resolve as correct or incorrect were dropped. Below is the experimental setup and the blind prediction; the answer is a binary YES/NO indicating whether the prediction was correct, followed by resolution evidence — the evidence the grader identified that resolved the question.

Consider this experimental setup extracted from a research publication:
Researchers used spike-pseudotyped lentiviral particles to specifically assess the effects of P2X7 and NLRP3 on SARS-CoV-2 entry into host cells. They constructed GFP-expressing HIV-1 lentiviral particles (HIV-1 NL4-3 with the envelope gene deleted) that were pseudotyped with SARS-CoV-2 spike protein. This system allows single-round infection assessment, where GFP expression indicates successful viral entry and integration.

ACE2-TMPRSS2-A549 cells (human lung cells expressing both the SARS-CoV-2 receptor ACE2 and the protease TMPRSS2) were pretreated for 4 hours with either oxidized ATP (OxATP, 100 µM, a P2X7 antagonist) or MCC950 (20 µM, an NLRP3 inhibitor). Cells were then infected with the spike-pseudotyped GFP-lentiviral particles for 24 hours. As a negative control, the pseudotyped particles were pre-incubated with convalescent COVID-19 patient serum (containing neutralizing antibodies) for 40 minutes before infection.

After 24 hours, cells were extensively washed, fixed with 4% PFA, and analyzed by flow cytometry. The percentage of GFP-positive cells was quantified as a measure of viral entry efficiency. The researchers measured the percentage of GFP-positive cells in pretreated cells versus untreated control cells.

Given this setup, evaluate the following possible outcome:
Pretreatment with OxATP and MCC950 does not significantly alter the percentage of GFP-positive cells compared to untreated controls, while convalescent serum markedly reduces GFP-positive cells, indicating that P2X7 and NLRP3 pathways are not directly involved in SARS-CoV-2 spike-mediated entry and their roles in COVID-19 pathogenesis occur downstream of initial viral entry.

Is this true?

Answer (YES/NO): YES